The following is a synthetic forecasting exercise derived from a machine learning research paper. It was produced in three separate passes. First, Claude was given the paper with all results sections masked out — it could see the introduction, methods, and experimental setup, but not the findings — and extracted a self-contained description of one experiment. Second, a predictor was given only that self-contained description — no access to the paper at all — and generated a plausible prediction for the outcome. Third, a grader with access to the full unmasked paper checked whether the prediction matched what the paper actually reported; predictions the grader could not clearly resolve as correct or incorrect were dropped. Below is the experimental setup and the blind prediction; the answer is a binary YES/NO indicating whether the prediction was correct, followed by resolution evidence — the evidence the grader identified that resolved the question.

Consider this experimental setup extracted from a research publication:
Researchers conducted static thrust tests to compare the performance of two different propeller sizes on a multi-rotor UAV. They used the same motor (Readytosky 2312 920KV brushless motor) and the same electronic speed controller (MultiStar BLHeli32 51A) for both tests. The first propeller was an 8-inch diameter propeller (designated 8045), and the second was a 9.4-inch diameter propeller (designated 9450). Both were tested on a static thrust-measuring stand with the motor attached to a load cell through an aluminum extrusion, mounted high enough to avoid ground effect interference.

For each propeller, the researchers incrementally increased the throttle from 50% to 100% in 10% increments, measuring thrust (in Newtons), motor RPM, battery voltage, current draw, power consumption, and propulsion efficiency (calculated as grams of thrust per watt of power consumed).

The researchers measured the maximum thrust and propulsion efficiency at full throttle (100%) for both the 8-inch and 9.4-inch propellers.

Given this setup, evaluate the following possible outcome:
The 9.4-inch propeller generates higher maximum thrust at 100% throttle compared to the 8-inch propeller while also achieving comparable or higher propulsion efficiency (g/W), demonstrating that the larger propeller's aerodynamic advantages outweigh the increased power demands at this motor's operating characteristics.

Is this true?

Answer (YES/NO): YES